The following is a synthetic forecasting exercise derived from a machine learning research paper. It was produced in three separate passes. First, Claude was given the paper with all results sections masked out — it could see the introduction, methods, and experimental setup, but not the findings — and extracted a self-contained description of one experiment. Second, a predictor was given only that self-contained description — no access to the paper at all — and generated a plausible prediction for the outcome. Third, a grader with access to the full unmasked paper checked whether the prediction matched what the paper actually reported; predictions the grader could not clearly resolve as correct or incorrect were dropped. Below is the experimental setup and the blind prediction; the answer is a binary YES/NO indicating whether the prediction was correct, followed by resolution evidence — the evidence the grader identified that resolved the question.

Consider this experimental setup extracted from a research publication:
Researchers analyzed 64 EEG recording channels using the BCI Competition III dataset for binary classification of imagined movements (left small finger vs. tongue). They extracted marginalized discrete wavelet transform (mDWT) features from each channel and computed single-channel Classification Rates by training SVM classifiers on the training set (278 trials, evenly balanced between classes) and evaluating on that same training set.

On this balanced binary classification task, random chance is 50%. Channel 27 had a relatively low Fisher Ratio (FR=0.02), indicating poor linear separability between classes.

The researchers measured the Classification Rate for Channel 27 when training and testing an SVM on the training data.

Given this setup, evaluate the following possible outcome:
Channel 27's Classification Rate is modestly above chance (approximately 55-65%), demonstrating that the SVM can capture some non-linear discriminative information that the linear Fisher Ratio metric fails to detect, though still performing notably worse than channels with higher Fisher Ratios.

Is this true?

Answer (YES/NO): NO